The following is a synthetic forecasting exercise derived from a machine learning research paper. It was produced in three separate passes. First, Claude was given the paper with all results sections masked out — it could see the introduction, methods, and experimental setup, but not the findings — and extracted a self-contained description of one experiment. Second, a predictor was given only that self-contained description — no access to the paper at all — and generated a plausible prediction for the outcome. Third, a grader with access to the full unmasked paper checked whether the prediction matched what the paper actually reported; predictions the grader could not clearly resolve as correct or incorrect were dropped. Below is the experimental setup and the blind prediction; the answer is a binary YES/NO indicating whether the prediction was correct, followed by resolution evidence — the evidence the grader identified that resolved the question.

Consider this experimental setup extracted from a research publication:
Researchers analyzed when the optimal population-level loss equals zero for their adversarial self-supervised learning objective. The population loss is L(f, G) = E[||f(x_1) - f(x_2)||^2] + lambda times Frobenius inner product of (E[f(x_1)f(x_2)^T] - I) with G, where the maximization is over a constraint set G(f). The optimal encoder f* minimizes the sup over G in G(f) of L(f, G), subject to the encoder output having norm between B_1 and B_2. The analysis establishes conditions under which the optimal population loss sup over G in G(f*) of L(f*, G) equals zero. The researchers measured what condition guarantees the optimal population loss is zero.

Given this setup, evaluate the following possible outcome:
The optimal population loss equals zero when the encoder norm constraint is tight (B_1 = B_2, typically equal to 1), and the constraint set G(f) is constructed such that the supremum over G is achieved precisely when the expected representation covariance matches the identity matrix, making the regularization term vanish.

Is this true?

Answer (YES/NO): NO